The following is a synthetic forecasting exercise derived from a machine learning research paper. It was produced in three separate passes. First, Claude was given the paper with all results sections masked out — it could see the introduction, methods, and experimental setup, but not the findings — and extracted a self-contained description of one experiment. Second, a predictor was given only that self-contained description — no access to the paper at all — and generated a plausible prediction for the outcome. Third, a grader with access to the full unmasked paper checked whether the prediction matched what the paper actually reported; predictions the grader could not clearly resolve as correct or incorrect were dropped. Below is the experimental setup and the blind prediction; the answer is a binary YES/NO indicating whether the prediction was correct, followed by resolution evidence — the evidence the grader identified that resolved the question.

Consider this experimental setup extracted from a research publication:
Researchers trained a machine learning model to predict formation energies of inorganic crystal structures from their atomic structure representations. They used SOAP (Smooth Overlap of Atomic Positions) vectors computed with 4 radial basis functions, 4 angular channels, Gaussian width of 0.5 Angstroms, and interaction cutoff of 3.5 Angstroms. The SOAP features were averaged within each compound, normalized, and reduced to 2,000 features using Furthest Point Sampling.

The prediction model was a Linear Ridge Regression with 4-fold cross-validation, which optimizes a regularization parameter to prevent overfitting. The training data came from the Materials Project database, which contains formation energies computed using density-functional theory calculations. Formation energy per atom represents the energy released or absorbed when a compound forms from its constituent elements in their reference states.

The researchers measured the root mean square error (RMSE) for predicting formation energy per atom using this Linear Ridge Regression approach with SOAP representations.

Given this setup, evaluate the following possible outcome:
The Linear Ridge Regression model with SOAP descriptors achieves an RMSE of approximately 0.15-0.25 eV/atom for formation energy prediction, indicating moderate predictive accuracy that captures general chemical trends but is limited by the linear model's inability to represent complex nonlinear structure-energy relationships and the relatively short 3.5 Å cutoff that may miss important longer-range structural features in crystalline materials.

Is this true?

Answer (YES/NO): NO